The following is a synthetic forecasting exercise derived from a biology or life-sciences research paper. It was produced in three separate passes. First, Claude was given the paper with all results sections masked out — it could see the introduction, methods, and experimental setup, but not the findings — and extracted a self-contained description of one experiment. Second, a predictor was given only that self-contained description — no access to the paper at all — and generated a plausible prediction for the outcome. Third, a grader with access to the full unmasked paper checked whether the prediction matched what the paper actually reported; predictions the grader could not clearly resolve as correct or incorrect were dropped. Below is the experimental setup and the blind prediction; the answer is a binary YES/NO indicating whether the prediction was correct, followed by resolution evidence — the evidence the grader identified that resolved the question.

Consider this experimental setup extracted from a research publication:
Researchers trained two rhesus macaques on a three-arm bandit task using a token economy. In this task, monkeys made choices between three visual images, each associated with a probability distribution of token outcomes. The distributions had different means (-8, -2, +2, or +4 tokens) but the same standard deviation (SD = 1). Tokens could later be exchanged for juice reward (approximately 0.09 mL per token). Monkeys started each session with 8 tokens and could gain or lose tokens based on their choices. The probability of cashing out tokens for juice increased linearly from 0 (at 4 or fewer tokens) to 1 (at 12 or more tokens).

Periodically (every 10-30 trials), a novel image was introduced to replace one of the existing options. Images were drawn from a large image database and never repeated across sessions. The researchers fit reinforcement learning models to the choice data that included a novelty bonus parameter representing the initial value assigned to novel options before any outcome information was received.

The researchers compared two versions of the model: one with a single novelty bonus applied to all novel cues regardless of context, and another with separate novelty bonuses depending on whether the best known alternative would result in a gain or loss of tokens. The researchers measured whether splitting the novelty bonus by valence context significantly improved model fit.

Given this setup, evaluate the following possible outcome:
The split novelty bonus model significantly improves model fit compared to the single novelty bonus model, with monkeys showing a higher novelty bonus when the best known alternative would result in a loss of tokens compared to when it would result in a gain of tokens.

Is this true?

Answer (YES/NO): NO